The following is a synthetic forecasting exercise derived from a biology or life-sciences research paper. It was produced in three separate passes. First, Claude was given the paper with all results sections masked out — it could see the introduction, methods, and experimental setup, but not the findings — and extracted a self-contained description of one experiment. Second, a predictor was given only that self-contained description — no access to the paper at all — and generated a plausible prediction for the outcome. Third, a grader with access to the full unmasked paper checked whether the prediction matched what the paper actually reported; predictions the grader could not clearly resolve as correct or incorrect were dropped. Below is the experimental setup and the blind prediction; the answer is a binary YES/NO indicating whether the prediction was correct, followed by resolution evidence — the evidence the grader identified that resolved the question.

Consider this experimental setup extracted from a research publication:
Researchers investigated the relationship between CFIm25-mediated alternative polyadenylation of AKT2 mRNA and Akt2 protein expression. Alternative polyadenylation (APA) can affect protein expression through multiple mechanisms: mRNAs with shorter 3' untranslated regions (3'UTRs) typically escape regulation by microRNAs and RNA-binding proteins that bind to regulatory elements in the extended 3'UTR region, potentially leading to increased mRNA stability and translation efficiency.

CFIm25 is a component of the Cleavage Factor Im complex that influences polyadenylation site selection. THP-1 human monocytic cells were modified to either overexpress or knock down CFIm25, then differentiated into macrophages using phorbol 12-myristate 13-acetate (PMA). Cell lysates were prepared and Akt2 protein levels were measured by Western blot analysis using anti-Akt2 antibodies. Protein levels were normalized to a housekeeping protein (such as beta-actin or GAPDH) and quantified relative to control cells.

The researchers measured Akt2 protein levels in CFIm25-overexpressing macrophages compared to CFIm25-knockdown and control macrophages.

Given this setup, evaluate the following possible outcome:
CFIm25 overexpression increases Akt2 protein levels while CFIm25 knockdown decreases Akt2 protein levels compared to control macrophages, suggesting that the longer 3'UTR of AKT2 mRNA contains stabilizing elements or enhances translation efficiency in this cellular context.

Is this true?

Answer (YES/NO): NO